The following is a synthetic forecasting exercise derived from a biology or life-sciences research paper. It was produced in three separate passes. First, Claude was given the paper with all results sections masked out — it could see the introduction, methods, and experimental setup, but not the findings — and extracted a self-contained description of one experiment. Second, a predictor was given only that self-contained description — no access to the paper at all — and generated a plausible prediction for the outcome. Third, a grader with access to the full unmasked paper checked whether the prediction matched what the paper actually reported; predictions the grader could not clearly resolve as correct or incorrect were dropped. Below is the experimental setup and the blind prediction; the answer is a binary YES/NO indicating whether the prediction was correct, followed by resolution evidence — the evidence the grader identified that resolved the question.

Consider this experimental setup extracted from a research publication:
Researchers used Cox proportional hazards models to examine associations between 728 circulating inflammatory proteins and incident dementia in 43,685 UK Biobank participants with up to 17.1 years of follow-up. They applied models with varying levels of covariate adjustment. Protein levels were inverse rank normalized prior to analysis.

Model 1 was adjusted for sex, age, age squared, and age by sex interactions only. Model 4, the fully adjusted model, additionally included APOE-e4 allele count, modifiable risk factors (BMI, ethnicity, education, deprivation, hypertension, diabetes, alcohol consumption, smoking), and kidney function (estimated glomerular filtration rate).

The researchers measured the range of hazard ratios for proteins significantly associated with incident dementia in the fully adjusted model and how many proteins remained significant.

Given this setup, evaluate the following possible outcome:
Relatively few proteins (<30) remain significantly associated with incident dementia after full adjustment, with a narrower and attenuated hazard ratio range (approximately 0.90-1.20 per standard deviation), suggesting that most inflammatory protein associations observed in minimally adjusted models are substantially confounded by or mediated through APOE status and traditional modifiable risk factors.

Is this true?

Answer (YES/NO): NO